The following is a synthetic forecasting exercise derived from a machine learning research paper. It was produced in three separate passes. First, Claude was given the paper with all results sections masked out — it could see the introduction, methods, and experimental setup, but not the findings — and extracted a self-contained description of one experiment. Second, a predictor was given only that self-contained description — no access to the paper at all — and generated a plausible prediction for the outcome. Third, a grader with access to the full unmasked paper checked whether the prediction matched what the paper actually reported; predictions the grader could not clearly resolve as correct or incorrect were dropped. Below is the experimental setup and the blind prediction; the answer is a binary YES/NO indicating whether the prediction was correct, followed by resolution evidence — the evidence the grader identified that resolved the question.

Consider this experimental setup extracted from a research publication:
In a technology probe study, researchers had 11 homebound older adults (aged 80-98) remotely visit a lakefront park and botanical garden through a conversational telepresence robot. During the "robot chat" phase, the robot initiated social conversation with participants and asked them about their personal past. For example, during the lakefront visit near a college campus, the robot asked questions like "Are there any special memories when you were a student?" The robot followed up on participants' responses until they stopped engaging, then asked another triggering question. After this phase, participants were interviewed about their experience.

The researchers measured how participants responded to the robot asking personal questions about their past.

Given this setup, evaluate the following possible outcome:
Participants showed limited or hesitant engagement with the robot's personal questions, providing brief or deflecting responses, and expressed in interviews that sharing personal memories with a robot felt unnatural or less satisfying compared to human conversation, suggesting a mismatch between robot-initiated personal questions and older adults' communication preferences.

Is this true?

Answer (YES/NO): NO